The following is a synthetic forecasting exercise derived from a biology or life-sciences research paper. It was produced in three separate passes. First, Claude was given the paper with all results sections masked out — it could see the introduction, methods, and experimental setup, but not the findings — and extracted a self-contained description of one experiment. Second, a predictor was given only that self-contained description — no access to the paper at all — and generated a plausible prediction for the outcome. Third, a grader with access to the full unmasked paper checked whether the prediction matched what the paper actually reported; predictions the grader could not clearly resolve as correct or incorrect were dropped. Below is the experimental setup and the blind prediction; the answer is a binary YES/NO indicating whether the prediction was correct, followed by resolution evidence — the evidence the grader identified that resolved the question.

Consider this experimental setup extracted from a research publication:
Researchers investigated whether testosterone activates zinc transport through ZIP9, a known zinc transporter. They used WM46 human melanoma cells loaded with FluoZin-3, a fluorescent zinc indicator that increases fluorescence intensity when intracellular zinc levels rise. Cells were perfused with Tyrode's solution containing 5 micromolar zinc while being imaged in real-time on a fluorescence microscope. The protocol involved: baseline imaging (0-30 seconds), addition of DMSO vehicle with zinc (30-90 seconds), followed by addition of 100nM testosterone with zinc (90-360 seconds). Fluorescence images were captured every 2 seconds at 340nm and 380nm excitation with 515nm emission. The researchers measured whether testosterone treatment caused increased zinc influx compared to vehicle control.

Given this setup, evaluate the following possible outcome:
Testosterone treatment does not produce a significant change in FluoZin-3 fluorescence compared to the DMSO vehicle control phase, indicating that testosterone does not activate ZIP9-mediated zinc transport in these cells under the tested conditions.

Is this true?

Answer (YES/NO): NO